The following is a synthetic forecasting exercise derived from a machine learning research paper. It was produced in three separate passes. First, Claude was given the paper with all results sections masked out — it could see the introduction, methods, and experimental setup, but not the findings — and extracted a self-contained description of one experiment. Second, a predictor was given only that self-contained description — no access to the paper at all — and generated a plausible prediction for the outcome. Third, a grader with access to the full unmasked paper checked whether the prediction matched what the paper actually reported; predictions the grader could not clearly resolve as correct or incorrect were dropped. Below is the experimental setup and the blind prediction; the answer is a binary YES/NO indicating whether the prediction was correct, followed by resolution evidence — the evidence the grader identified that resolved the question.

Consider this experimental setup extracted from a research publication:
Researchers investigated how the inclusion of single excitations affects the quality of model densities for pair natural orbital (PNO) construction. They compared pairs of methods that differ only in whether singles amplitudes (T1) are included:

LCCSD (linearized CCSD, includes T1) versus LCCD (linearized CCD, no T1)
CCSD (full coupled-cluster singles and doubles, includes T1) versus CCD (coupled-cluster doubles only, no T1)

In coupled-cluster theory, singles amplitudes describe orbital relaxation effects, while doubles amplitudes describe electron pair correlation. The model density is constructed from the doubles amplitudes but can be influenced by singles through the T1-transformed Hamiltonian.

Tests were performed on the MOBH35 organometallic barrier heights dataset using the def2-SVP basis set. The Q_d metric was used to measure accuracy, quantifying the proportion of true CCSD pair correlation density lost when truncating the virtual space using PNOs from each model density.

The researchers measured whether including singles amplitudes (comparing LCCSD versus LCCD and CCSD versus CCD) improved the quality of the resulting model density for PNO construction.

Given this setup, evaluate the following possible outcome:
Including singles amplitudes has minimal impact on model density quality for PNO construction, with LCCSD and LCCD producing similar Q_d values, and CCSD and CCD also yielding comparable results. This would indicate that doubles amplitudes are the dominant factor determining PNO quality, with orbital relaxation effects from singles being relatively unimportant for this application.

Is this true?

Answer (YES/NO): NO